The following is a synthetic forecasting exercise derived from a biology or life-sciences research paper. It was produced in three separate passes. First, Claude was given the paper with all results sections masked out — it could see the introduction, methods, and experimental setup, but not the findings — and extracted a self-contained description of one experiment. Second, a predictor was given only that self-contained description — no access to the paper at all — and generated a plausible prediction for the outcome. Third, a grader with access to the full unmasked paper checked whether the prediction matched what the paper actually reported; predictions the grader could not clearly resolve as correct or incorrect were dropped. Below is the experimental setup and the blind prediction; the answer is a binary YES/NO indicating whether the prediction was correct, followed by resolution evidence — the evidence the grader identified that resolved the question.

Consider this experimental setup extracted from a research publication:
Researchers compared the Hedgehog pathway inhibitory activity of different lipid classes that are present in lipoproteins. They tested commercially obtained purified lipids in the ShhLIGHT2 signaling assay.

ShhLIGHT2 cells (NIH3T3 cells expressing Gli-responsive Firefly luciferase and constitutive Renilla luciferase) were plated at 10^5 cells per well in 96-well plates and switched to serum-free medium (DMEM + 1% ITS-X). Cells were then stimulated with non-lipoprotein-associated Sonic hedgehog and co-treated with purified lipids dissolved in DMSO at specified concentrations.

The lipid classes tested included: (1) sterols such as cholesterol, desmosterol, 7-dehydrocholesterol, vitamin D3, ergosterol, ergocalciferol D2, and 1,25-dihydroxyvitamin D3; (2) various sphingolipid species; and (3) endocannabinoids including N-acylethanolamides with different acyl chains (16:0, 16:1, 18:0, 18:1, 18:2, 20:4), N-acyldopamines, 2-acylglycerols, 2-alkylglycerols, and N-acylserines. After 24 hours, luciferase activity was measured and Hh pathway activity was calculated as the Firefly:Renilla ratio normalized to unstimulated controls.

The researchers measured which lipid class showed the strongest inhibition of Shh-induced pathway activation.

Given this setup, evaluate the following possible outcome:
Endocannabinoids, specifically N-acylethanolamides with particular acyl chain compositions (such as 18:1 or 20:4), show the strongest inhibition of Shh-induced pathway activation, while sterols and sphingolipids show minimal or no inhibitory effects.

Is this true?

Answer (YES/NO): NO